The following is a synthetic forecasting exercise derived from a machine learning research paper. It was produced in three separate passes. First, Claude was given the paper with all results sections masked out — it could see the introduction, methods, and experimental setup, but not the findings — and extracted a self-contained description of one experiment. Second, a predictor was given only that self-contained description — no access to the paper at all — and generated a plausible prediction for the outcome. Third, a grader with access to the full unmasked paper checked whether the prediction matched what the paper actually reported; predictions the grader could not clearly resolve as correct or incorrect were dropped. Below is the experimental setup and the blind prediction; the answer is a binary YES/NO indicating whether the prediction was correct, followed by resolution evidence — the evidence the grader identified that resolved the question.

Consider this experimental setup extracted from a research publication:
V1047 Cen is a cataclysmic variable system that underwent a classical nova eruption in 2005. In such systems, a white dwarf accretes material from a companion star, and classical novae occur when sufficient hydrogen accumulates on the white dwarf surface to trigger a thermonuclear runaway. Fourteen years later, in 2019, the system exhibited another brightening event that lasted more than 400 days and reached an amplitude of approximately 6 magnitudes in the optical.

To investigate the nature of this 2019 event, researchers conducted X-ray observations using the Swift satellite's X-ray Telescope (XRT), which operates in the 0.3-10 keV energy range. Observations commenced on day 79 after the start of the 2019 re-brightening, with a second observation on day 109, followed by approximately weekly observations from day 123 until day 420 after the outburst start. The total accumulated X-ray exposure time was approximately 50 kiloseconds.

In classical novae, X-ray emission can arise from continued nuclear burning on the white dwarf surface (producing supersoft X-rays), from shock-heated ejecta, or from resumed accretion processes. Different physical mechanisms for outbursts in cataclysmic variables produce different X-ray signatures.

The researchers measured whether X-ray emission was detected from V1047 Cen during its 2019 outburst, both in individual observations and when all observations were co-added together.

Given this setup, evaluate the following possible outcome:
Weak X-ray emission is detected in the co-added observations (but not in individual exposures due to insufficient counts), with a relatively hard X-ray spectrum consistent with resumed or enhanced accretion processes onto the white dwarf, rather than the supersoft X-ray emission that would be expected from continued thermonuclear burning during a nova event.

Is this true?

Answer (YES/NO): NO